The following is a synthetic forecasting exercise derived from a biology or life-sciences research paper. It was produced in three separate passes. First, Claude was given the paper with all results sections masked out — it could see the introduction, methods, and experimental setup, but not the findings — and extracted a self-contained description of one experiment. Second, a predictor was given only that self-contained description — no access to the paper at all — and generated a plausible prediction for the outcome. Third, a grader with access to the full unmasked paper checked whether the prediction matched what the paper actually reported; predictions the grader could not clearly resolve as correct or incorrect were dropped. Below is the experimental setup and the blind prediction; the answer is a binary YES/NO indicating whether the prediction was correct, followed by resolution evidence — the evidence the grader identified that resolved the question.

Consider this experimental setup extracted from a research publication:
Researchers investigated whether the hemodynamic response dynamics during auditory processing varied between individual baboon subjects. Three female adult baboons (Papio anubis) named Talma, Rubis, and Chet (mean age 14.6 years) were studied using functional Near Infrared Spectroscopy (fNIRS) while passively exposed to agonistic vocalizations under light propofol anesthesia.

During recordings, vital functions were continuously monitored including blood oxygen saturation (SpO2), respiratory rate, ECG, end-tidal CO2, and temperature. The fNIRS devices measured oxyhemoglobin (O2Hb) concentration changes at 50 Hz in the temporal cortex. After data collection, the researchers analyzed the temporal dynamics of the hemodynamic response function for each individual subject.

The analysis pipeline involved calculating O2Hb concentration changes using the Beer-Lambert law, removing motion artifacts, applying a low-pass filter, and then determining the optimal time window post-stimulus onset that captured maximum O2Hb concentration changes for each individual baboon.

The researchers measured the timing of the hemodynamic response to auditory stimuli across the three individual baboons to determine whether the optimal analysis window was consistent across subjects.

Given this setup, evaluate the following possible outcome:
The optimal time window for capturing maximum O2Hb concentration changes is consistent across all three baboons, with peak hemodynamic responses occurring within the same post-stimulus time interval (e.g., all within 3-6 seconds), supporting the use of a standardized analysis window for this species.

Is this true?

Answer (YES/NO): NO